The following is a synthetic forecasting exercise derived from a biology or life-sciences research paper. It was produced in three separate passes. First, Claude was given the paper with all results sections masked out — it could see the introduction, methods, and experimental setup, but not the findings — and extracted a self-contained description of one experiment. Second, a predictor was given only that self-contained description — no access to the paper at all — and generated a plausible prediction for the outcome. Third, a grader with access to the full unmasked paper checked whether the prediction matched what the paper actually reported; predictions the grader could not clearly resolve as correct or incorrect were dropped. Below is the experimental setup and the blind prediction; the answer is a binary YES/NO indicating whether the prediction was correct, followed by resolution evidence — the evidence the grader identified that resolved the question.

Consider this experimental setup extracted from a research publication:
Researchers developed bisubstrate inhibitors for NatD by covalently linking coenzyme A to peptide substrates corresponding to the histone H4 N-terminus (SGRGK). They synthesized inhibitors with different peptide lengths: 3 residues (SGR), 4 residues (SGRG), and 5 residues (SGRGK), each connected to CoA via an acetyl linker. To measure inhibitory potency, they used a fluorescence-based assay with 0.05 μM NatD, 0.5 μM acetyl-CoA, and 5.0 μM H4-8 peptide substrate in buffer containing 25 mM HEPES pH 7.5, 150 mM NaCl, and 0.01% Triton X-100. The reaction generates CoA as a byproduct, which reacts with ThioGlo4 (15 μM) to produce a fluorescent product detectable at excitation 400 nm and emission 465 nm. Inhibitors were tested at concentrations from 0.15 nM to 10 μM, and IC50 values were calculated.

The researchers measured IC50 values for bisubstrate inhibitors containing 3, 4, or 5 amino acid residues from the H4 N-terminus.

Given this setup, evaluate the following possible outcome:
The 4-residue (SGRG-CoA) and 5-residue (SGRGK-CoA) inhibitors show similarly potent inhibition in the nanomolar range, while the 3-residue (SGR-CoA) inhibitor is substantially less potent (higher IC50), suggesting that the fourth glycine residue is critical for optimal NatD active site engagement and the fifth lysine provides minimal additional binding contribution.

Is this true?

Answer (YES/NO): NO